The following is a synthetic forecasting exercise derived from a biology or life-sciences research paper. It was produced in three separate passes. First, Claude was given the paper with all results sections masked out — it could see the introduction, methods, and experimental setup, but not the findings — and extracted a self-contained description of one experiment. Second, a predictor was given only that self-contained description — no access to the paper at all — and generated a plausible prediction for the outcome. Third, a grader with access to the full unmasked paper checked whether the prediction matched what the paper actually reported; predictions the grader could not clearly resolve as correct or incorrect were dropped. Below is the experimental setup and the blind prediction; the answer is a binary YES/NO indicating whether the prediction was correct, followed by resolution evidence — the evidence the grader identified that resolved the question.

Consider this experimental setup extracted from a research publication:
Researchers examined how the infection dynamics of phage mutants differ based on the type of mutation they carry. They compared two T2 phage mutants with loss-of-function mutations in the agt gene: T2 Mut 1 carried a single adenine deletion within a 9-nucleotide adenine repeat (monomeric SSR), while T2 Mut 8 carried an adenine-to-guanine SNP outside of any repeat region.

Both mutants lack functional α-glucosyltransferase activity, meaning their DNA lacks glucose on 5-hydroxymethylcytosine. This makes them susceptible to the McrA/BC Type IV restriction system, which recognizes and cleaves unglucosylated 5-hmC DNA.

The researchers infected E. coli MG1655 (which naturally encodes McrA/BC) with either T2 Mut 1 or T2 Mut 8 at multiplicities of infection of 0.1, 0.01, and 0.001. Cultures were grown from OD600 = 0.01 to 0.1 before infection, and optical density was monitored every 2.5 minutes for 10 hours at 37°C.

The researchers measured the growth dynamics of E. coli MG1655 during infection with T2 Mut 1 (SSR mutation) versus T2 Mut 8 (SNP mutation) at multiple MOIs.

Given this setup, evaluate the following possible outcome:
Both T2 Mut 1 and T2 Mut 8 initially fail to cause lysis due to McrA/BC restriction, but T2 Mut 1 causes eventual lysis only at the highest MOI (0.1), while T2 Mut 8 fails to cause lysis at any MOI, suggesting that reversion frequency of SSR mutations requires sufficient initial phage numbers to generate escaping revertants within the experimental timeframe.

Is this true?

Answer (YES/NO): NO